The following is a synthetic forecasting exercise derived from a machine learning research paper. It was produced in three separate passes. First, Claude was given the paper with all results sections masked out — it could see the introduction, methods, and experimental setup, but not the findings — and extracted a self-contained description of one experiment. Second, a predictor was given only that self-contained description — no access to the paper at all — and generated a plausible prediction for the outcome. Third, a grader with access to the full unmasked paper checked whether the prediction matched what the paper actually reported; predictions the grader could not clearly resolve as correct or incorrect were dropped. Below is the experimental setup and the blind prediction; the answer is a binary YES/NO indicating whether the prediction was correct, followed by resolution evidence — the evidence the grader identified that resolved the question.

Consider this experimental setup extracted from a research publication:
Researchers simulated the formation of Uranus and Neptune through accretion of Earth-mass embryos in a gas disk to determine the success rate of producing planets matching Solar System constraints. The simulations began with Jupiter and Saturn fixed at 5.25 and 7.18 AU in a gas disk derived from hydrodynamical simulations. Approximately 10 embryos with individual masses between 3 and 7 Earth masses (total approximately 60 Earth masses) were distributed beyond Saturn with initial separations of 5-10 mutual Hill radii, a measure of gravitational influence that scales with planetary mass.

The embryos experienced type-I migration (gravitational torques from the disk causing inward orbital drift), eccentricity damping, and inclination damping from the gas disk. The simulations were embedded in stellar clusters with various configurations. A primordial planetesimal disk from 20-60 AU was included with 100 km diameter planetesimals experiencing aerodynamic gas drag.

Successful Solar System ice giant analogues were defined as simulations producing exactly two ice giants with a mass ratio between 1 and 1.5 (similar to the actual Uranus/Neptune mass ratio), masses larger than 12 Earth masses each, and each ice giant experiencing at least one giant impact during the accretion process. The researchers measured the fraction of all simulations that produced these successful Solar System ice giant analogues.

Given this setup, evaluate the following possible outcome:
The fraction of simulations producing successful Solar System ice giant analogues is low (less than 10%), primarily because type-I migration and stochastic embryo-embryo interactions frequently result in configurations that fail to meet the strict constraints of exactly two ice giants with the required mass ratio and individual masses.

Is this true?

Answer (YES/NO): NO